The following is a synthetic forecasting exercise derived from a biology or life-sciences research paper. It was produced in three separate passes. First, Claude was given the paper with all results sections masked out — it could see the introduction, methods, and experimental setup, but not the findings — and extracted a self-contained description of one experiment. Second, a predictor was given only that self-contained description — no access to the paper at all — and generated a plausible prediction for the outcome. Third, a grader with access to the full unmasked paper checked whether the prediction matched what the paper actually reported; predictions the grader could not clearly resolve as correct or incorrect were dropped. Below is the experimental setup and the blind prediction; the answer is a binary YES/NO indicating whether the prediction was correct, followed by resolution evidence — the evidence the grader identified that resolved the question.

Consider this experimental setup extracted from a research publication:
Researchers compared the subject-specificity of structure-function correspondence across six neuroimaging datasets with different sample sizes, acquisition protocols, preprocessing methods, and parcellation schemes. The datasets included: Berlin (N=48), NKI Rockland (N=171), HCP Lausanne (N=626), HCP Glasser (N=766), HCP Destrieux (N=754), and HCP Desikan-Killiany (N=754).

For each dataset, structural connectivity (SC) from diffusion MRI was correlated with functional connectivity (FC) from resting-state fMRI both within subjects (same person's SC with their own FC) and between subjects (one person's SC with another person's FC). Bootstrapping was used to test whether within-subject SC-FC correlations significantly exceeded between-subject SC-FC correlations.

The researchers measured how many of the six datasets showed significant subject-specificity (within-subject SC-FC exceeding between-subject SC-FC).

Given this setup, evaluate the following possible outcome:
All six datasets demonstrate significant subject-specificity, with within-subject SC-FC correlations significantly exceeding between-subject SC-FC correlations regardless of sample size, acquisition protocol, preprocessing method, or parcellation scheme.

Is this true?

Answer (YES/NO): NO